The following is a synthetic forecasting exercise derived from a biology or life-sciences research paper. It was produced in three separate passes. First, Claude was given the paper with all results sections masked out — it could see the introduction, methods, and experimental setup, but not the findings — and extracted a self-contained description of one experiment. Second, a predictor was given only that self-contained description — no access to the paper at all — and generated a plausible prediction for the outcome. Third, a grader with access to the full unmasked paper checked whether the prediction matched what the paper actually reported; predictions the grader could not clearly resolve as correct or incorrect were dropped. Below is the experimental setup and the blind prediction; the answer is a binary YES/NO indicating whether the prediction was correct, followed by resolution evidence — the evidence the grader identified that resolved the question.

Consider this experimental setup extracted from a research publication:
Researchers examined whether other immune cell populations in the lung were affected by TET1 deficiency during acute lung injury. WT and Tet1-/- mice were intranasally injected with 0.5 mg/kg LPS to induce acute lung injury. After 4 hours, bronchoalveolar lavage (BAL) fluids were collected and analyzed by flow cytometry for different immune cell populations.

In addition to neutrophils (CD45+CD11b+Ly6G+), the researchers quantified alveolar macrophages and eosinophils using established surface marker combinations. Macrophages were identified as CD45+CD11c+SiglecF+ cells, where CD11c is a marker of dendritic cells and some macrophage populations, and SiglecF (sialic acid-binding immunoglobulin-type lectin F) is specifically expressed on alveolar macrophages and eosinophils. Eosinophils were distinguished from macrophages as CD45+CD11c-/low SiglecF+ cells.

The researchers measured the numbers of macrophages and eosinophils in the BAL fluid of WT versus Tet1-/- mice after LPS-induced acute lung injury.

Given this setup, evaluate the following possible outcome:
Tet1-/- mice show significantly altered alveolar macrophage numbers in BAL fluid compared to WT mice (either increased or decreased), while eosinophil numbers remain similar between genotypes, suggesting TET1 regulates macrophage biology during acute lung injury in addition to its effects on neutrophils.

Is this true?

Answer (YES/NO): NO